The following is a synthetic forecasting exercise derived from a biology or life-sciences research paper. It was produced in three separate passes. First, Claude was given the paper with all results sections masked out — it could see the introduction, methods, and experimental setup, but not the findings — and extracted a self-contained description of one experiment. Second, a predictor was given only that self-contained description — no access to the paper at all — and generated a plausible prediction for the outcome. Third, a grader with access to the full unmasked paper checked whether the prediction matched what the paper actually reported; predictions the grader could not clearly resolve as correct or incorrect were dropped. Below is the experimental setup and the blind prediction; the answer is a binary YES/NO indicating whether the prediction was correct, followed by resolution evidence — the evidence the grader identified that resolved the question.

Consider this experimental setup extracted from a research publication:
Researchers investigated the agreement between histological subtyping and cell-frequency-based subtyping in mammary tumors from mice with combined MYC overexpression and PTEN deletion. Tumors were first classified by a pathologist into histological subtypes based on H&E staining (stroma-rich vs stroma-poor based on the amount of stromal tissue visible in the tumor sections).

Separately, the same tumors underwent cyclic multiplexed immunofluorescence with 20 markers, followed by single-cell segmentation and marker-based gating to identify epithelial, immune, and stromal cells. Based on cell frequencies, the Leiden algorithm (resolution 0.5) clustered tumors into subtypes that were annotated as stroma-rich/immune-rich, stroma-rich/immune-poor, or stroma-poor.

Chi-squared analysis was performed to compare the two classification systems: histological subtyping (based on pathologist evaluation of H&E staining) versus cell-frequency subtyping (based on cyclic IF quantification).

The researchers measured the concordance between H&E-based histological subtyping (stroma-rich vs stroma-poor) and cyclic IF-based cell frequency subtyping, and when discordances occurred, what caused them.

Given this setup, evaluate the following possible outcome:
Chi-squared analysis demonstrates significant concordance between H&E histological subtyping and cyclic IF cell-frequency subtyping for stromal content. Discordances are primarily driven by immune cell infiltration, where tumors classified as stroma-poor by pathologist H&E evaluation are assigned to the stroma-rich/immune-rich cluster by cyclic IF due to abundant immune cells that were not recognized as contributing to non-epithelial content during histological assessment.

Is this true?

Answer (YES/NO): NO